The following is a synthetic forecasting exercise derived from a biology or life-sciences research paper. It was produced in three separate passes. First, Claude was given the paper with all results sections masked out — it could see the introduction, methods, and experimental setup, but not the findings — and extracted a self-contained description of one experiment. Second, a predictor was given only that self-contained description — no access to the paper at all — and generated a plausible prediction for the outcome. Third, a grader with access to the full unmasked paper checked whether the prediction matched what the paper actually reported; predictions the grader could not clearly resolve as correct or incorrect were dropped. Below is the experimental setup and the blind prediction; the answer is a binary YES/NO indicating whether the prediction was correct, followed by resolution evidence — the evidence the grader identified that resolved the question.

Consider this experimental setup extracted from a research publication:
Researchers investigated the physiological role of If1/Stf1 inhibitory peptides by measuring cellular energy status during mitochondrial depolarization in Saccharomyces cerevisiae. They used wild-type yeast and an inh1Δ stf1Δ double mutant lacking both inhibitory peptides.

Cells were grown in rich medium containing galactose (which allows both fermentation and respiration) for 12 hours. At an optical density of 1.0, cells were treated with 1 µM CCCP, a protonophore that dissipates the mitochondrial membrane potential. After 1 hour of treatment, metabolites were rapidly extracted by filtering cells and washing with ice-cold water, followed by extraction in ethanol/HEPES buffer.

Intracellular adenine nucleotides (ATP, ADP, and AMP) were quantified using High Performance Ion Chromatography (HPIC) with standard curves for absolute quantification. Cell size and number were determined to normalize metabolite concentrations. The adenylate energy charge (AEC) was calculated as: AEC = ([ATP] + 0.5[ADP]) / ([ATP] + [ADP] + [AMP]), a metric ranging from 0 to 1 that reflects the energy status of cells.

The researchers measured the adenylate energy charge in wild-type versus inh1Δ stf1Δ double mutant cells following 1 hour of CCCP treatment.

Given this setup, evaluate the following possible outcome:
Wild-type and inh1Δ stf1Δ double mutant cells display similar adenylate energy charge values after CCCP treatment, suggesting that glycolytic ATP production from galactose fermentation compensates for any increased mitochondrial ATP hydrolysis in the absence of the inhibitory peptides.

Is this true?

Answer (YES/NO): NO